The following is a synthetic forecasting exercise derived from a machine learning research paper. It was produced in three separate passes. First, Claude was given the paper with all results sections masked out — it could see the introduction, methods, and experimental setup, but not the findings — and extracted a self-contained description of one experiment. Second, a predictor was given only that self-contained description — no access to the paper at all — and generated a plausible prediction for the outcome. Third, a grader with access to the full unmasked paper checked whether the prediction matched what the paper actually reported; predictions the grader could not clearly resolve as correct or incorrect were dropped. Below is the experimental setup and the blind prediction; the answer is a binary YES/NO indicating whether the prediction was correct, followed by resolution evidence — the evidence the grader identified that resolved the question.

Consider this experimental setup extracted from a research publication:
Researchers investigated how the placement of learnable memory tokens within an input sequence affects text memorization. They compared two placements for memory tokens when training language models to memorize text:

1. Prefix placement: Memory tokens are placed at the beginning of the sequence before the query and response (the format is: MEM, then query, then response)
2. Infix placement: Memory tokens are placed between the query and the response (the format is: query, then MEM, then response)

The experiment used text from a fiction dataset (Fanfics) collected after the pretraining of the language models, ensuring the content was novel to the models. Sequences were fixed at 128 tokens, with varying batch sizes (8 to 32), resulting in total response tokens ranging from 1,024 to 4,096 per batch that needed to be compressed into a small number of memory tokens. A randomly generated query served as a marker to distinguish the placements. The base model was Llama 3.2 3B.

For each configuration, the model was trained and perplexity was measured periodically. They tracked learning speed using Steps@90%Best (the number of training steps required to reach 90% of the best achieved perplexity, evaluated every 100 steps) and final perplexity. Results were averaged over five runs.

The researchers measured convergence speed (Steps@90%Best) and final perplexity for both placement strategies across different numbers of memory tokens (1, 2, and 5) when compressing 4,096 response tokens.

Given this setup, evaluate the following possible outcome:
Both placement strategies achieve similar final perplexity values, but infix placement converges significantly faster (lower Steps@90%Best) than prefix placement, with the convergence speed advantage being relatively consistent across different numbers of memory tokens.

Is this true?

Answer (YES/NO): NO